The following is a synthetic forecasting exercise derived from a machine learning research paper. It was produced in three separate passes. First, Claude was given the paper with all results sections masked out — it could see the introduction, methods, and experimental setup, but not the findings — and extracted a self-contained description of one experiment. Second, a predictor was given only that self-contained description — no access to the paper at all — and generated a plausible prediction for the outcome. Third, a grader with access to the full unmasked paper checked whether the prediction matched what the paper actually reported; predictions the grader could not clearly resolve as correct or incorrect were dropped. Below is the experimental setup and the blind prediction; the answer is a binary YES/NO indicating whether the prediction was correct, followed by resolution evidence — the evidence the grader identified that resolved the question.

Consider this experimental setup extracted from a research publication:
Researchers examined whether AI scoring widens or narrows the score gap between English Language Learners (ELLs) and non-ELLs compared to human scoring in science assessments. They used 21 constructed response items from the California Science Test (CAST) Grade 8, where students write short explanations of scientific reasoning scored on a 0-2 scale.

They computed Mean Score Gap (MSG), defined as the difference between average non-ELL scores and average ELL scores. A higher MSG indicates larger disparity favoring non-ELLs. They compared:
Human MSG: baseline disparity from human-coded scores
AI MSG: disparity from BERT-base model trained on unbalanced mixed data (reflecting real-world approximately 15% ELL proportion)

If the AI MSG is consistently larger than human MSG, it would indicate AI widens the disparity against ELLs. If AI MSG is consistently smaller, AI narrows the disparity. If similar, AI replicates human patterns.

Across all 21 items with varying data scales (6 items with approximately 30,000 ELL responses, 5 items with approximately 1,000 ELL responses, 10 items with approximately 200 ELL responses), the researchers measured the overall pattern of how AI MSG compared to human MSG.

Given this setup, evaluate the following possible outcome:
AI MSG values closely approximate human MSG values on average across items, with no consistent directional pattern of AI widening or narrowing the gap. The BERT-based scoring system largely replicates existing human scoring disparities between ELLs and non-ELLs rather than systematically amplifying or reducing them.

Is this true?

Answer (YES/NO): YES